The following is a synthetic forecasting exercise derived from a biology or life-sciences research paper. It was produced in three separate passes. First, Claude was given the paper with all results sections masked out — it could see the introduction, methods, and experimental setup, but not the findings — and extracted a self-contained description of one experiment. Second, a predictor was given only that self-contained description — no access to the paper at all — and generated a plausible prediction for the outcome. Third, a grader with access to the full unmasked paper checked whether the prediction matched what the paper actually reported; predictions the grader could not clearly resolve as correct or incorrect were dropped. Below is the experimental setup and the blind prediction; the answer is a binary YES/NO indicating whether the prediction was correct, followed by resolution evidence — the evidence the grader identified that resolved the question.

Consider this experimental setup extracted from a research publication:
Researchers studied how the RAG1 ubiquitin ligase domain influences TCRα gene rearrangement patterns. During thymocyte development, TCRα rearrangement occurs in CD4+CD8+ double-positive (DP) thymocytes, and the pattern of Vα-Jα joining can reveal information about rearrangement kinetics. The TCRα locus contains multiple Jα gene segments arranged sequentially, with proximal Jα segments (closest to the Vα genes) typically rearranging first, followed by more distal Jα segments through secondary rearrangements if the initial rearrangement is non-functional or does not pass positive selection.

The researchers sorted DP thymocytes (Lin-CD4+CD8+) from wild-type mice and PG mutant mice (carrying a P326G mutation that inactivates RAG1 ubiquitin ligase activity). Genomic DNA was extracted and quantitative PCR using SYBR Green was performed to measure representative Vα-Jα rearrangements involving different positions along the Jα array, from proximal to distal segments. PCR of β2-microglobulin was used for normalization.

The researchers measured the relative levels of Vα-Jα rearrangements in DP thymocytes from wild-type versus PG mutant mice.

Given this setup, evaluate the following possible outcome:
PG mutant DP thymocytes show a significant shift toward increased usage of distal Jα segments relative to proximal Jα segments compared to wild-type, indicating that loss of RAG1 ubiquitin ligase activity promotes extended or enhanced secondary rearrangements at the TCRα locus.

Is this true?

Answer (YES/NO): NO